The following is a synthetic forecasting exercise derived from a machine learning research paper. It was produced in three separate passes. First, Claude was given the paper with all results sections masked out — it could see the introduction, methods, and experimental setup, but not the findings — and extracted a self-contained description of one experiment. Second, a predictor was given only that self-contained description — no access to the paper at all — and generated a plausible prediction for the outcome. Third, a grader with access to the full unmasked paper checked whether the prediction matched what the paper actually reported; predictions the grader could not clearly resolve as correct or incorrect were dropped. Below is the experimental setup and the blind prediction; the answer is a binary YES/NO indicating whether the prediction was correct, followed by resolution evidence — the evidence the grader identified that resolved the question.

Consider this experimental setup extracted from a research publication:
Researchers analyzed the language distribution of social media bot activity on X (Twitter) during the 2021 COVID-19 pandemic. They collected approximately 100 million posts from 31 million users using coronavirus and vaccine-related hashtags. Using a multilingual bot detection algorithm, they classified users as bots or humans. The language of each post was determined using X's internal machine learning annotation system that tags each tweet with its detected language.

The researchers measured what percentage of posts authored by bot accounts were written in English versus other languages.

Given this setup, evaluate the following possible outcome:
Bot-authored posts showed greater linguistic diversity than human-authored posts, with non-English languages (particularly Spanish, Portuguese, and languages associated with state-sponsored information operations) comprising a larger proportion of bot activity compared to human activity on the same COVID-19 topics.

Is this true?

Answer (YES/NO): NO